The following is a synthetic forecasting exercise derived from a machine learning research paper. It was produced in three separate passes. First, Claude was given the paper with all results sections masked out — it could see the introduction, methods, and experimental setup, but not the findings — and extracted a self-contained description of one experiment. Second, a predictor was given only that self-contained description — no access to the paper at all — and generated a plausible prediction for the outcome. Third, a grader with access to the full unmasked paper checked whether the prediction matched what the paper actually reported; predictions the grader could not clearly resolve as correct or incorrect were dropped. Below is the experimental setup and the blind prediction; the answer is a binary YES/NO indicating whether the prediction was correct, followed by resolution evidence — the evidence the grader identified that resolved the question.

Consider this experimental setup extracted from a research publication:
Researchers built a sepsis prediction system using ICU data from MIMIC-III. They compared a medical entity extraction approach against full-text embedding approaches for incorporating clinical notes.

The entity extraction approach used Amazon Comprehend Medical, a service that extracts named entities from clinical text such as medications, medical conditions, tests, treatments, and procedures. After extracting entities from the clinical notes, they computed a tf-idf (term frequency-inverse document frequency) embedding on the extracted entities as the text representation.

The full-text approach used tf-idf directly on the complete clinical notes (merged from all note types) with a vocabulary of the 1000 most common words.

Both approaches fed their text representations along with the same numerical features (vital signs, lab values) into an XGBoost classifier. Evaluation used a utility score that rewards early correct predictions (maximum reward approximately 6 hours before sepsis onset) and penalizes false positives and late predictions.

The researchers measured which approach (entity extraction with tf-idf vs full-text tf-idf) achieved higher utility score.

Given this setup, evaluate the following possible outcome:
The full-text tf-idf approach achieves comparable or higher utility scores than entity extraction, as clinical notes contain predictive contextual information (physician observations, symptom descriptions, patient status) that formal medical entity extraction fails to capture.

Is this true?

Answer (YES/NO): YES